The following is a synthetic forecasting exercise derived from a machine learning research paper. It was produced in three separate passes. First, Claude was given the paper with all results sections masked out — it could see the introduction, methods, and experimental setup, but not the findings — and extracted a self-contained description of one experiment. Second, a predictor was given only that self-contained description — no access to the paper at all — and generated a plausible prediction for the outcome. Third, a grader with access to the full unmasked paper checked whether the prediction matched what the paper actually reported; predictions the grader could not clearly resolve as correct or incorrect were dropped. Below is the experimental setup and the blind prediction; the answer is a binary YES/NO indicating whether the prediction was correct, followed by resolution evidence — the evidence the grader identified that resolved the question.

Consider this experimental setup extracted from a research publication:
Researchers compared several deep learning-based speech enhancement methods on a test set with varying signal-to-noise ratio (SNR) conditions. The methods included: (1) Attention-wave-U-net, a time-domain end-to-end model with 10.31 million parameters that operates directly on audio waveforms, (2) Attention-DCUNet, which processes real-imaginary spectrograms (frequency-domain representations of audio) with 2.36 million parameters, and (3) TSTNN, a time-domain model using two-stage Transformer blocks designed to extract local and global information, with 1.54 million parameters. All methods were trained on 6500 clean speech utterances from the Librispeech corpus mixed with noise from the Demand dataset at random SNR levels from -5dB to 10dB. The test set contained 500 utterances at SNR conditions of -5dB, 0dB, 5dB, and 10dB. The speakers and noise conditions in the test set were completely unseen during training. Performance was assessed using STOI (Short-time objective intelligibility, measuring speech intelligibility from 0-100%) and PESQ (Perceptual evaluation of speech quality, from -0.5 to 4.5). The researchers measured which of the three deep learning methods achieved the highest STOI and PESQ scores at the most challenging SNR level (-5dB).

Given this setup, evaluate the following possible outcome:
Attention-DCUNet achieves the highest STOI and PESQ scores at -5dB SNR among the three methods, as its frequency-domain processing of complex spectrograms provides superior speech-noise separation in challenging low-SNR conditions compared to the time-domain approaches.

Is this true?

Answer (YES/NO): NO